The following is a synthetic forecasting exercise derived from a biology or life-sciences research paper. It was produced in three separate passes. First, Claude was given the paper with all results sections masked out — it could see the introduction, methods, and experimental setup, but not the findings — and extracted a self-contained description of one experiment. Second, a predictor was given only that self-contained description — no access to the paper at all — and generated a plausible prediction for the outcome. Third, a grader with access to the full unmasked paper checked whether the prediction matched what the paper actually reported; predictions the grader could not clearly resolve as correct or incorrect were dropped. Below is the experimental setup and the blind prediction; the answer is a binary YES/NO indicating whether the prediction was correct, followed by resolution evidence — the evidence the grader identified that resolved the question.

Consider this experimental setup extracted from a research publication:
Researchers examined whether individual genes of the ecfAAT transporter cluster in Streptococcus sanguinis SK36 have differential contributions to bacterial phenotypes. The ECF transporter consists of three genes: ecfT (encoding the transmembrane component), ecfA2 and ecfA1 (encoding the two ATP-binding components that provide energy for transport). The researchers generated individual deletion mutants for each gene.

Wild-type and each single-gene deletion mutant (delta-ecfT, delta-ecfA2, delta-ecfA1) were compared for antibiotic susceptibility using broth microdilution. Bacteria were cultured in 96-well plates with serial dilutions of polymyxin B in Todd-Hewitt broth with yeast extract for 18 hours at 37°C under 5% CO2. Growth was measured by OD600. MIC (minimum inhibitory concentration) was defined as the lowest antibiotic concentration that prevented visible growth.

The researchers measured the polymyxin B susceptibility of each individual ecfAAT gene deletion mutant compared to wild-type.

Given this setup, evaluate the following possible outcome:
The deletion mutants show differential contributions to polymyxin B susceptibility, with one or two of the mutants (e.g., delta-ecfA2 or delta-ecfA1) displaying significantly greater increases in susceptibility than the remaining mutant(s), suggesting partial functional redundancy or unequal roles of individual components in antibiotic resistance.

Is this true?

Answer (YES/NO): NO